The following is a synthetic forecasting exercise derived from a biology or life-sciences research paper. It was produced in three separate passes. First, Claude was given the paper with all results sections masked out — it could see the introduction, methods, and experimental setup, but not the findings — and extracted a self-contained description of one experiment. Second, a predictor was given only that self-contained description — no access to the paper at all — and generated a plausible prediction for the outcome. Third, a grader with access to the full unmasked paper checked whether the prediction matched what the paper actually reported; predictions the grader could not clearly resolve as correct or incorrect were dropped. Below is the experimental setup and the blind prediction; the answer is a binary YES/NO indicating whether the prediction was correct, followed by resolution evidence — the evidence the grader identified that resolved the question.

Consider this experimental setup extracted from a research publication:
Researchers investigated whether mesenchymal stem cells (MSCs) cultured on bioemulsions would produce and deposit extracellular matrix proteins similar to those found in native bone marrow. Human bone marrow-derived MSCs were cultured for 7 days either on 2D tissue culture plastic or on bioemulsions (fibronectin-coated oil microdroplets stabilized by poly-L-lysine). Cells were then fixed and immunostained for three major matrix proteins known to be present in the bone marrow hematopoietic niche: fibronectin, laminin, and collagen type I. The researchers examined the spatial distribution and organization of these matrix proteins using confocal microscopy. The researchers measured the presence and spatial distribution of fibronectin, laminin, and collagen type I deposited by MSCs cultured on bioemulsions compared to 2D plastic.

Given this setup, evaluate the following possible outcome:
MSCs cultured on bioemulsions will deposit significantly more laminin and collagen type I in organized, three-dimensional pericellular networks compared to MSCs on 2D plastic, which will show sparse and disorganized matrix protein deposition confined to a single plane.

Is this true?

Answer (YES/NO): NO